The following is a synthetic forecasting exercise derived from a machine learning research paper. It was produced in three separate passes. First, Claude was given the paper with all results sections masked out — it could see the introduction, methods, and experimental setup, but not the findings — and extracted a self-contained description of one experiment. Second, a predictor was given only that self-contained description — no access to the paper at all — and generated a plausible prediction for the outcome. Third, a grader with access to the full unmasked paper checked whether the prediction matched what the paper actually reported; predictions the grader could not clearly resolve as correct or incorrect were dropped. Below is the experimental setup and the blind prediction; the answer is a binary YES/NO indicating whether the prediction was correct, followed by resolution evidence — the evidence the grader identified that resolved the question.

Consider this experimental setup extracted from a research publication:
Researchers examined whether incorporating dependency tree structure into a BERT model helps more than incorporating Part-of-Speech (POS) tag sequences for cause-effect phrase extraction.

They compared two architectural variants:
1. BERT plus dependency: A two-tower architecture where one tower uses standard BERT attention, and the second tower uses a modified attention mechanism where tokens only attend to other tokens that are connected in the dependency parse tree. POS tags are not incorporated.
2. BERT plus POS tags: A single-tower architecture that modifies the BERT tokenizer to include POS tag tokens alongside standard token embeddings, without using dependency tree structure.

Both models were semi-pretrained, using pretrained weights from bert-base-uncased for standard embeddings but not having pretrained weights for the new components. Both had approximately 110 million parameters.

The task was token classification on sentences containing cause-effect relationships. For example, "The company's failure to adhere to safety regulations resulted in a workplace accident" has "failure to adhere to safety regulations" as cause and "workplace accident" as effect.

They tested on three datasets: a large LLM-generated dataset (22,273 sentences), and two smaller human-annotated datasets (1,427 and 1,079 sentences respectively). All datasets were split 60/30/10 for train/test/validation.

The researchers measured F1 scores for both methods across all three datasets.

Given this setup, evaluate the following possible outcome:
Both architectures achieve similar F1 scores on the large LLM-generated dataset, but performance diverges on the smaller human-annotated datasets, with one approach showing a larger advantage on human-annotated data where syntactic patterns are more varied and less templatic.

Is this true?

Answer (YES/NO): NO